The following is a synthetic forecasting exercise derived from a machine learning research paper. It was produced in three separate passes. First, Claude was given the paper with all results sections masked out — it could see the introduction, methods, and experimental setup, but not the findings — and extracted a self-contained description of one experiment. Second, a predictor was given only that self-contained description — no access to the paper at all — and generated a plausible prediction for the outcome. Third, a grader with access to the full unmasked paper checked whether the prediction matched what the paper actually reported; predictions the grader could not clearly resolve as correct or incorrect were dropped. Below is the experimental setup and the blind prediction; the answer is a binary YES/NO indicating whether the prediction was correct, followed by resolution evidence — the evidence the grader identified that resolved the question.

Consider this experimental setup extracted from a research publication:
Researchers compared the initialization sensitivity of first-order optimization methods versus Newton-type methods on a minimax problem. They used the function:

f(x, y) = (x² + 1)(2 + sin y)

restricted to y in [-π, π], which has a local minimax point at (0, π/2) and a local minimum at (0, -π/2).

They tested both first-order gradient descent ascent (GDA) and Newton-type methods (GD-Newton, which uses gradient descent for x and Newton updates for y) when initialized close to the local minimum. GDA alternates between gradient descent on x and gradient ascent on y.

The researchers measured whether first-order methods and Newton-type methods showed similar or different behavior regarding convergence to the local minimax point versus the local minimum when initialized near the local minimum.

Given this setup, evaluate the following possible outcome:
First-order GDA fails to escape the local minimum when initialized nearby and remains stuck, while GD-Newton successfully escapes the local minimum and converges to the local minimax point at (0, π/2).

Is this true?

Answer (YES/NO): NO